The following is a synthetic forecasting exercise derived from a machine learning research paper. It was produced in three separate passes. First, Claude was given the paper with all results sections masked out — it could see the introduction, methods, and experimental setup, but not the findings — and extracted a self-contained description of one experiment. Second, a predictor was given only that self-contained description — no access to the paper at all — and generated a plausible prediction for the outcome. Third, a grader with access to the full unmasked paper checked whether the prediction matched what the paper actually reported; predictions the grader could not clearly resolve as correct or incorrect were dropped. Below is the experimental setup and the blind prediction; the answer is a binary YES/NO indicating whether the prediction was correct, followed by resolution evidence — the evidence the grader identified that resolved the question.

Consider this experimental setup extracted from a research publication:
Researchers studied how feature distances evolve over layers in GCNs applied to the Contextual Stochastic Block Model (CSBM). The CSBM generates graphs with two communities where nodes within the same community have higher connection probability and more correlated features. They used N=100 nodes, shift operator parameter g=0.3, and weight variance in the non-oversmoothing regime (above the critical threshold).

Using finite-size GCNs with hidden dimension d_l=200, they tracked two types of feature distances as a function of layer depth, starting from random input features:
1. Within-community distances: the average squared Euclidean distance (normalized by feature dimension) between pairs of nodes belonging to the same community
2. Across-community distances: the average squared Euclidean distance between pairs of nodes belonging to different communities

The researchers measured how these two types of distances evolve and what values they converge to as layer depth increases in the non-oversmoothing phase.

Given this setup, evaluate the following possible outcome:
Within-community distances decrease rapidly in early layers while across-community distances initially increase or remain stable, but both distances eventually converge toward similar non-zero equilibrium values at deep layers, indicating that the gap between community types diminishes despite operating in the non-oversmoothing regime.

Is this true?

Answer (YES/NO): NO